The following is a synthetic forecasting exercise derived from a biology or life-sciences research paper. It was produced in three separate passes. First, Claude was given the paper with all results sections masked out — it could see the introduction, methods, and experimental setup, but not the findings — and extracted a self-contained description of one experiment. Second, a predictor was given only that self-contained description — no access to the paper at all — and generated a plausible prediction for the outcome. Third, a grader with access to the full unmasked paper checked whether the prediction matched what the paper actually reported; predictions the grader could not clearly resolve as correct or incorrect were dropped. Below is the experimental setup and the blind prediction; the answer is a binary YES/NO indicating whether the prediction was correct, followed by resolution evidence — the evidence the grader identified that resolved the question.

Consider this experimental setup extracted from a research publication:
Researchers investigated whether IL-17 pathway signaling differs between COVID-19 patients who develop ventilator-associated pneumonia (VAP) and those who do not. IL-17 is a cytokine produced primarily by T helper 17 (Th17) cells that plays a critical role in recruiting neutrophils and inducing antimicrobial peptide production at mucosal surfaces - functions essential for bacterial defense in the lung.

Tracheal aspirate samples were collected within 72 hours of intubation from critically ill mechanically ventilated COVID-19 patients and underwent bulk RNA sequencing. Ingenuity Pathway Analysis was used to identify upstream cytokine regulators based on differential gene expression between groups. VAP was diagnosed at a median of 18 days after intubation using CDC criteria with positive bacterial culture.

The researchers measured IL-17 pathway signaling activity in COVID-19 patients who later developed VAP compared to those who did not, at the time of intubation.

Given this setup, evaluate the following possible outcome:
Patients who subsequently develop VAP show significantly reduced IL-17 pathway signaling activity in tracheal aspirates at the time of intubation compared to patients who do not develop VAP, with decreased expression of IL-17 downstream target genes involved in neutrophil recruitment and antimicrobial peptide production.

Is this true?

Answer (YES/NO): YES